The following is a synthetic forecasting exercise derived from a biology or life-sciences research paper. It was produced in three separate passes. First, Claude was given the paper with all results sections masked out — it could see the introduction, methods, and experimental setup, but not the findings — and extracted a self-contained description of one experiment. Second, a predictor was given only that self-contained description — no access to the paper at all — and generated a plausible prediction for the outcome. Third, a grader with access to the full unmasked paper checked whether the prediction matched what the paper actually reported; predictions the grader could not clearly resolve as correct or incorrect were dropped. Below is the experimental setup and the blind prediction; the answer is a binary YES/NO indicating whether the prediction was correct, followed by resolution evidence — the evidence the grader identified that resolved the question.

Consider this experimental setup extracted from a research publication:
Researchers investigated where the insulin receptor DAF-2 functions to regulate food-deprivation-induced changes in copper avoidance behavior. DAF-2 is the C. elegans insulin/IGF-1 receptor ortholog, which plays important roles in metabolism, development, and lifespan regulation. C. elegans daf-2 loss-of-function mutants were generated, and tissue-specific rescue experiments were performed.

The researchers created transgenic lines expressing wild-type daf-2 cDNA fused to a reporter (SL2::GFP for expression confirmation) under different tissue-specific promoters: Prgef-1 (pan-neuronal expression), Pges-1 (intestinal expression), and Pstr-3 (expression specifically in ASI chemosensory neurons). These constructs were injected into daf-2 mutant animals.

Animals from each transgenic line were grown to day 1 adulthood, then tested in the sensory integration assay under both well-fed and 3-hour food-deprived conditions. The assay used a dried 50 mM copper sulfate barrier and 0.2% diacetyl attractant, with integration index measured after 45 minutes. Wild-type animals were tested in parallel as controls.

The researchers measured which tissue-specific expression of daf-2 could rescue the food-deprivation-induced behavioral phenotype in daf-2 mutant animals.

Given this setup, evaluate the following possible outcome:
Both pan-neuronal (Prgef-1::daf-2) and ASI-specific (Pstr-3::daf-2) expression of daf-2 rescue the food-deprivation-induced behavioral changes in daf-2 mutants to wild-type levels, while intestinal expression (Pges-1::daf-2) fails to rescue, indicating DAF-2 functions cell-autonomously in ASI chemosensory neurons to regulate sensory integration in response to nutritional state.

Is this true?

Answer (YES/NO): NO